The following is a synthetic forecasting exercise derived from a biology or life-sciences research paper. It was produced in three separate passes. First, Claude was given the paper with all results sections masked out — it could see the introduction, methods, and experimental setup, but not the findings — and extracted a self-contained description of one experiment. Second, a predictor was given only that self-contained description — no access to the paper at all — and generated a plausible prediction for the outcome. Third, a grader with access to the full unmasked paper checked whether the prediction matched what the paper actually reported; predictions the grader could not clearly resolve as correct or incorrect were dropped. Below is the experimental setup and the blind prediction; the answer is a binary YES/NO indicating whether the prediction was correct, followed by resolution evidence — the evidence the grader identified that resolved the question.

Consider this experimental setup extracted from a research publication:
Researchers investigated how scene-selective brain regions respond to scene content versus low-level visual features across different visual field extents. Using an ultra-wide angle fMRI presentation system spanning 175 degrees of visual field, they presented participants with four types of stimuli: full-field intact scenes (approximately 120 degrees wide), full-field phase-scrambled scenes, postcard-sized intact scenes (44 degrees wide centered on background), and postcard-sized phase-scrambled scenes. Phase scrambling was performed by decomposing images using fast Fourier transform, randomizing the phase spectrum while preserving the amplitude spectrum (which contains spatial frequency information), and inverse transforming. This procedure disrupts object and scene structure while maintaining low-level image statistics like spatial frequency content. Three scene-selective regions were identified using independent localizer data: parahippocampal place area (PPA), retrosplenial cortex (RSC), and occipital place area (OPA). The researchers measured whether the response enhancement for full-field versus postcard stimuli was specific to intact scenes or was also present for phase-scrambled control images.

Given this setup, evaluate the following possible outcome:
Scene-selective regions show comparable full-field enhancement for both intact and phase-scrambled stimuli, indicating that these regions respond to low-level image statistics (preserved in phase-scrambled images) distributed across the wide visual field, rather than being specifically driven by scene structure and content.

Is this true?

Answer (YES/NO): NO